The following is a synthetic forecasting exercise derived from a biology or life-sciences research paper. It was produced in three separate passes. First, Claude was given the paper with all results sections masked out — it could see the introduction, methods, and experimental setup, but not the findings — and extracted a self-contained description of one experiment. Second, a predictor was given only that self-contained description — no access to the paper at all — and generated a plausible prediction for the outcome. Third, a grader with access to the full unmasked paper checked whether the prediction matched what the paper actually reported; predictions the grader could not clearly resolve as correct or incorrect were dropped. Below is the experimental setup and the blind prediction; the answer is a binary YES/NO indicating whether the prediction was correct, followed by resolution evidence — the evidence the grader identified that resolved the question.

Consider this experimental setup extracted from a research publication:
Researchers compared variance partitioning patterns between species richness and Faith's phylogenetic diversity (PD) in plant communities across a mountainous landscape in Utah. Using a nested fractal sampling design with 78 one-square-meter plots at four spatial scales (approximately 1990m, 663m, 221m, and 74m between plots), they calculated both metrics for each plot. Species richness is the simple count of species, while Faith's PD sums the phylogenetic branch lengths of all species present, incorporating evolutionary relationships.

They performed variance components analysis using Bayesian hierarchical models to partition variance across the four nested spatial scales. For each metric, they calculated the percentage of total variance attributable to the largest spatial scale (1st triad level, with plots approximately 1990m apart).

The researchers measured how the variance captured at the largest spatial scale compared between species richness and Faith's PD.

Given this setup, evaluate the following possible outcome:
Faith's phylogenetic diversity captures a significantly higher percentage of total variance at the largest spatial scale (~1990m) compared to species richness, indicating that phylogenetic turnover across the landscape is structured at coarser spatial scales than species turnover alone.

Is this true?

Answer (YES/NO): NO